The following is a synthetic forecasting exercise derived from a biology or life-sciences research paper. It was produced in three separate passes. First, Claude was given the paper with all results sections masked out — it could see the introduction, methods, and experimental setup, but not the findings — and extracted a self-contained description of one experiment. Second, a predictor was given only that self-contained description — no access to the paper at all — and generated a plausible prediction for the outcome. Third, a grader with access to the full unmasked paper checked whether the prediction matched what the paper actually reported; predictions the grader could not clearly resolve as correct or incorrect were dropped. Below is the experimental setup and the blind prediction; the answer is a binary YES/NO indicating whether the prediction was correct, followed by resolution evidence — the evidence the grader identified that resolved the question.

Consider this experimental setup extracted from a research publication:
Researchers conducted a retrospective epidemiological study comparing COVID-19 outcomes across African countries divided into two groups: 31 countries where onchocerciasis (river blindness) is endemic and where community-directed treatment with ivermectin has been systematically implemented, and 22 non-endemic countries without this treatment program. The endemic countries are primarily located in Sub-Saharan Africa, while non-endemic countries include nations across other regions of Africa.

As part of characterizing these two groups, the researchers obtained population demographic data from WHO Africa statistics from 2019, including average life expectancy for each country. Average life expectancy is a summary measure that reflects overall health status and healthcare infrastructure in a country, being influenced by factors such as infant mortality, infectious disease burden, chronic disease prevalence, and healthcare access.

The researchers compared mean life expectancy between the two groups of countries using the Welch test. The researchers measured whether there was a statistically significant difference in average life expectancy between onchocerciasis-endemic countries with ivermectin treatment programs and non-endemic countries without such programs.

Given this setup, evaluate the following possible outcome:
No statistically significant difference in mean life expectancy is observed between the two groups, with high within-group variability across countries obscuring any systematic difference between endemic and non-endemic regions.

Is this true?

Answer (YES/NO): NO